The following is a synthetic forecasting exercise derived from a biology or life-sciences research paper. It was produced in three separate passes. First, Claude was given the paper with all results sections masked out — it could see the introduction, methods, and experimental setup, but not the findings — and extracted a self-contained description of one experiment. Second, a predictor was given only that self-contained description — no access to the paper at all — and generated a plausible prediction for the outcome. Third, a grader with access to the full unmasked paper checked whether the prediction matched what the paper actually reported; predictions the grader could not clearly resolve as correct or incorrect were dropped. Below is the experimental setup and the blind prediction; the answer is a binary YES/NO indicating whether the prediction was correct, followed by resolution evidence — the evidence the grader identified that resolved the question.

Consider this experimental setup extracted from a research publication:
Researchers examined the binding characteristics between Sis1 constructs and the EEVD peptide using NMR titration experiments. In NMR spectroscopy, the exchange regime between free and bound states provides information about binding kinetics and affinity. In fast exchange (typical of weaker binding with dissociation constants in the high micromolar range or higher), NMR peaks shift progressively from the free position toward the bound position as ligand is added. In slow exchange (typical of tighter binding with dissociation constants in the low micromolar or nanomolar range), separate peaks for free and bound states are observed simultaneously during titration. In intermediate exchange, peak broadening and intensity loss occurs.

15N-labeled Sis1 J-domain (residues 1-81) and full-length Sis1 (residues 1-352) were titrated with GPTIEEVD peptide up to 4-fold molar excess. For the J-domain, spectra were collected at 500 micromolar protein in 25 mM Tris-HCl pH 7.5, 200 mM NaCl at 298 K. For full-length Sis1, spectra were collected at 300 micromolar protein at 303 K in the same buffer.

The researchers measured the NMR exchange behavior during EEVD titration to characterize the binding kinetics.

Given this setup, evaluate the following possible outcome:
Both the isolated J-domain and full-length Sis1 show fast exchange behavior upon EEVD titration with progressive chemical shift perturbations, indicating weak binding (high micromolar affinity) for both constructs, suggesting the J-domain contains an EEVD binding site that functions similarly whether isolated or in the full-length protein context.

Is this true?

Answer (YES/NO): NO